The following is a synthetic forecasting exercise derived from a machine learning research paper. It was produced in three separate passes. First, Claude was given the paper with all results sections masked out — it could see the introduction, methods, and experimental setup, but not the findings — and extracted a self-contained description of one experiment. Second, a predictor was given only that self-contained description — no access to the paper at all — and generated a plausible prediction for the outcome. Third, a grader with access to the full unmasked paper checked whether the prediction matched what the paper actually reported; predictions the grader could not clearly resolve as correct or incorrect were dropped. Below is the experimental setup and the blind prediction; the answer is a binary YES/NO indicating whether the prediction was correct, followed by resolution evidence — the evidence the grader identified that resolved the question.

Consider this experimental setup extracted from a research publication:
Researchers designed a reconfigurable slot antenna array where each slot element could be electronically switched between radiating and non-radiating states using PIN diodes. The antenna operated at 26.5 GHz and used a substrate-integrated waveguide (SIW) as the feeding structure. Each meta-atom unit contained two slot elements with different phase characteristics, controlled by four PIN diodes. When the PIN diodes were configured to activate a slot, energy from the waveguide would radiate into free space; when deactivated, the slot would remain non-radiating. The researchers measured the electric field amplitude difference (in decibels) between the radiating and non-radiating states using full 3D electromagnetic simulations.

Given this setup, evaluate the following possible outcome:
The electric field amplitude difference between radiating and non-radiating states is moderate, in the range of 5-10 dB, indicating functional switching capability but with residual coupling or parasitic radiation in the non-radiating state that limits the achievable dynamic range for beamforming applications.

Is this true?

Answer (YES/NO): NO